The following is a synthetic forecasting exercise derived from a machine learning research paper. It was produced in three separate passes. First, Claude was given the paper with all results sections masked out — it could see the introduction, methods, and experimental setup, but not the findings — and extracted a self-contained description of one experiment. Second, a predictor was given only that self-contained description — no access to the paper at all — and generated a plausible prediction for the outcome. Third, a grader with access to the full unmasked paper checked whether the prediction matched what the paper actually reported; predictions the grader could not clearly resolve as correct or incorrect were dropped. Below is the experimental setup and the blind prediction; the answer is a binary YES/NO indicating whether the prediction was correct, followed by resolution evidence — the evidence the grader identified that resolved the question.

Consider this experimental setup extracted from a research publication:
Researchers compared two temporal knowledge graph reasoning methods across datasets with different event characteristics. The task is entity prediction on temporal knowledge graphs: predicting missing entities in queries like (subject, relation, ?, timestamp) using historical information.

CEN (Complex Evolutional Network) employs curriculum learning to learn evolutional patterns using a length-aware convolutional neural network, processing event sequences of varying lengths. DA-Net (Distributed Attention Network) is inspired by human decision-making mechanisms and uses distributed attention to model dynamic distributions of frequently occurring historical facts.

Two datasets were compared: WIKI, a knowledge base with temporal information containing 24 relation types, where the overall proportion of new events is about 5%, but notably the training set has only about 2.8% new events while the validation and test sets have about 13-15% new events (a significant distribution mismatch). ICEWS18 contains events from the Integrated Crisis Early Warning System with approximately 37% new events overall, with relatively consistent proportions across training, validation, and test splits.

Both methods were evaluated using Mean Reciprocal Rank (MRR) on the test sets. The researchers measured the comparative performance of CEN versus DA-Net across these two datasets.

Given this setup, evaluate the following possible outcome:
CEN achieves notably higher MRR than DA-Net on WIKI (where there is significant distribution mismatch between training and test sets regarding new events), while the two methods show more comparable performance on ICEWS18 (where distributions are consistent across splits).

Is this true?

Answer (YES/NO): NO